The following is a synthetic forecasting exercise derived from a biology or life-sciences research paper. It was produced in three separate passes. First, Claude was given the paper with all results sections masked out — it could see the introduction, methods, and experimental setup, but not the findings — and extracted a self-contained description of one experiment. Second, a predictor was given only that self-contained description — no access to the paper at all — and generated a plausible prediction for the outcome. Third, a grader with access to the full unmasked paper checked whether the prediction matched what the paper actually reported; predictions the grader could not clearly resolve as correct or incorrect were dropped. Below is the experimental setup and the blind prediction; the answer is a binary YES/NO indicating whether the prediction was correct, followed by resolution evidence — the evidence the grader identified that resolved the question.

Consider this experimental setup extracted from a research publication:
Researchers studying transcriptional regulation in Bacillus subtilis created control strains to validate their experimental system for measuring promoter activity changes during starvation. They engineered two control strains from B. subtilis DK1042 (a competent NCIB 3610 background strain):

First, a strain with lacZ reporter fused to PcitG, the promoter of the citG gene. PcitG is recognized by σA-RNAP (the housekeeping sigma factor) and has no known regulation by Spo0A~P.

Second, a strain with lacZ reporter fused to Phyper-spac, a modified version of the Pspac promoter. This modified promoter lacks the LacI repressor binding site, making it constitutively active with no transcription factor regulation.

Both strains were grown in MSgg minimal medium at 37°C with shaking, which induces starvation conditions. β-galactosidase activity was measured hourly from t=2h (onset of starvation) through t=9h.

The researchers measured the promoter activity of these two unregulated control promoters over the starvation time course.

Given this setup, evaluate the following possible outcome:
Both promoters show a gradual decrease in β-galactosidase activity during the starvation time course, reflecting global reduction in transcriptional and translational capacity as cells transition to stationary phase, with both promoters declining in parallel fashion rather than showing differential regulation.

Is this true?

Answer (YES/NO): NO